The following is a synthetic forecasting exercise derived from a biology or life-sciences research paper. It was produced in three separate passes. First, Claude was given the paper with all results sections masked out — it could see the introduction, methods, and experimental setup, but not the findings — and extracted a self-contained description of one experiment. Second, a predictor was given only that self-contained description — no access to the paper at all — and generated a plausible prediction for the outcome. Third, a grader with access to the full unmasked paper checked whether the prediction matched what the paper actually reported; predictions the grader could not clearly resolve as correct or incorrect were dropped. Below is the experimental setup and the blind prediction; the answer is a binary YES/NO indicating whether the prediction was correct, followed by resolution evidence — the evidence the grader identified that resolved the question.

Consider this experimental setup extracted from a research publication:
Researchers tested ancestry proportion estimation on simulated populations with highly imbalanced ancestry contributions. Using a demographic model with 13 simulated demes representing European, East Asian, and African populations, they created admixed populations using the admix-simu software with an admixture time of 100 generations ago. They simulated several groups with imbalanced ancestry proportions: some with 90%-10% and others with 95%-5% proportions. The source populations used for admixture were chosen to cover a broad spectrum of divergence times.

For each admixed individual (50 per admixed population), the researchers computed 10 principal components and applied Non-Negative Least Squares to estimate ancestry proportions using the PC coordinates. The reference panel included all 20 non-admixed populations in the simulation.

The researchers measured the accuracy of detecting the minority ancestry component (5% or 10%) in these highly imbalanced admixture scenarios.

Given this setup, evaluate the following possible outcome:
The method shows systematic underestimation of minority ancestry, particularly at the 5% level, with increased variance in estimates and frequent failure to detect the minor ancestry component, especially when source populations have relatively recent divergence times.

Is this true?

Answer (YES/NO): NO